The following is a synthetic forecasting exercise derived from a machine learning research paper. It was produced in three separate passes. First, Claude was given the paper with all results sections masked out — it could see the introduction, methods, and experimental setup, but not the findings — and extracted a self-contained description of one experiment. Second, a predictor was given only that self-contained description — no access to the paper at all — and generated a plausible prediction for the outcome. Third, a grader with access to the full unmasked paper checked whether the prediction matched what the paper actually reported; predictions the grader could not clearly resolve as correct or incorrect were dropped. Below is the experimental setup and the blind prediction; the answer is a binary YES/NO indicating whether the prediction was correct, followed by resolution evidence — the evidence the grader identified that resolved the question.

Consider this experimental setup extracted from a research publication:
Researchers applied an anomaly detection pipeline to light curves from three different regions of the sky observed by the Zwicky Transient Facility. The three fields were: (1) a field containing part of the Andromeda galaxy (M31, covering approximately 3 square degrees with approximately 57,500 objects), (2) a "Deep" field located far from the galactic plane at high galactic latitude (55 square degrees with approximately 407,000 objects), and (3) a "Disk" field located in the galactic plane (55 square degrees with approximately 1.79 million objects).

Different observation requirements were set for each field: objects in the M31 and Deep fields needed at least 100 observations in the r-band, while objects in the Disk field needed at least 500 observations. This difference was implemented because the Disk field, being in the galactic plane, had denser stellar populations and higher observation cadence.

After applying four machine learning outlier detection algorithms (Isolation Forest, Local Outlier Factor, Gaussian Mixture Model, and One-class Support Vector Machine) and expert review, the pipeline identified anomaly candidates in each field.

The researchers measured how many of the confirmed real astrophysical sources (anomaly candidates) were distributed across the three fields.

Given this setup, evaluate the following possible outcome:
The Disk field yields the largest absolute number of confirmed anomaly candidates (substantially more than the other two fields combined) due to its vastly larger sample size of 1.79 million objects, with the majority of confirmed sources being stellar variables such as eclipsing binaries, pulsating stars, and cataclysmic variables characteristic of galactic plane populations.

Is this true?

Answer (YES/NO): NO